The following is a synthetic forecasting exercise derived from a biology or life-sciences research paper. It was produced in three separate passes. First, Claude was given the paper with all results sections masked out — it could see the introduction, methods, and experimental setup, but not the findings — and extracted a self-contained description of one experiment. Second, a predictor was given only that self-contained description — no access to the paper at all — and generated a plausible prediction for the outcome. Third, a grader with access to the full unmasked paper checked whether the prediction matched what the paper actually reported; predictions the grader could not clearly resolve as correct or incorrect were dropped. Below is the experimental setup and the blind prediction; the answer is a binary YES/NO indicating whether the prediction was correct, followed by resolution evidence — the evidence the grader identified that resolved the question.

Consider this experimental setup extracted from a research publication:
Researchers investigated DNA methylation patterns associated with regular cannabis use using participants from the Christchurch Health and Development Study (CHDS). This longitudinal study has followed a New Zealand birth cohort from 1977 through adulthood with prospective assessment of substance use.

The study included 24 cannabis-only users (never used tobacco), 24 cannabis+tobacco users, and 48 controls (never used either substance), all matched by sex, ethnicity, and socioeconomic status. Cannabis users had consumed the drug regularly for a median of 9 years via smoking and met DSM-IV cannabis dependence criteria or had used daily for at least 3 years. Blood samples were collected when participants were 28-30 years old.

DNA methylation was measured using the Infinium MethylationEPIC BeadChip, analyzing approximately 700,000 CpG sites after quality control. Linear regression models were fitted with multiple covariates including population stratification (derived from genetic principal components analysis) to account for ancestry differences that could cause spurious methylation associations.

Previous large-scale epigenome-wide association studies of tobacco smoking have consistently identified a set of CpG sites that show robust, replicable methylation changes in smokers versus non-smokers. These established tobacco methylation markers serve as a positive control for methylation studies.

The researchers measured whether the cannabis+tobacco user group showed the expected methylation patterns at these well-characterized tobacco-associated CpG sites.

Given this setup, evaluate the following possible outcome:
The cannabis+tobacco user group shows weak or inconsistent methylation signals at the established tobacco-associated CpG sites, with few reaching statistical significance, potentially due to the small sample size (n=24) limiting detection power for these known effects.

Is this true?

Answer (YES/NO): NO